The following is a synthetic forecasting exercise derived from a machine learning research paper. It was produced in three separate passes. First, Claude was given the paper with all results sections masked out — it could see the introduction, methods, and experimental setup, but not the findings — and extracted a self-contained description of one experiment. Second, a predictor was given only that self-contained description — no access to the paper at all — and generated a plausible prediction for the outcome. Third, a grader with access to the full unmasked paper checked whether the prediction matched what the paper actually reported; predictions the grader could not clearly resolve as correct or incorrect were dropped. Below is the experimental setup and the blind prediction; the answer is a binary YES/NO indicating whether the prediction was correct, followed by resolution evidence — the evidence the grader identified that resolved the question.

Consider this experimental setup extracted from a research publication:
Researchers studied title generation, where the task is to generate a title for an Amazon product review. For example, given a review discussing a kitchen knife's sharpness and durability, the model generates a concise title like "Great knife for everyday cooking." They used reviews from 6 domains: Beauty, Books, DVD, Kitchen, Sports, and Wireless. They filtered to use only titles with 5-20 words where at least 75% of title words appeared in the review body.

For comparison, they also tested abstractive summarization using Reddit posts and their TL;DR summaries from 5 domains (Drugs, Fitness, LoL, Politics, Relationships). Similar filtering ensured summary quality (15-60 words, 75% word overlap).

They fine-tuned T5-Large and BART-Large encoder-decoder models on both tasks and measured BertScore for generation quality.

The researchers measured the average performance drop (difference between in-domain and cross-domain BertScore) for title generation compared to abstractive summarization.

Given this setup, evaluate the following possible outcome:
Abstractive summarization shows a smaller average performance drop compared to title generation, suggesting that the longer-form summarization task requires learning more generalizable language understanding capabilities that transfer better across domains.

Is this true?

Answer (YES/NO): NO